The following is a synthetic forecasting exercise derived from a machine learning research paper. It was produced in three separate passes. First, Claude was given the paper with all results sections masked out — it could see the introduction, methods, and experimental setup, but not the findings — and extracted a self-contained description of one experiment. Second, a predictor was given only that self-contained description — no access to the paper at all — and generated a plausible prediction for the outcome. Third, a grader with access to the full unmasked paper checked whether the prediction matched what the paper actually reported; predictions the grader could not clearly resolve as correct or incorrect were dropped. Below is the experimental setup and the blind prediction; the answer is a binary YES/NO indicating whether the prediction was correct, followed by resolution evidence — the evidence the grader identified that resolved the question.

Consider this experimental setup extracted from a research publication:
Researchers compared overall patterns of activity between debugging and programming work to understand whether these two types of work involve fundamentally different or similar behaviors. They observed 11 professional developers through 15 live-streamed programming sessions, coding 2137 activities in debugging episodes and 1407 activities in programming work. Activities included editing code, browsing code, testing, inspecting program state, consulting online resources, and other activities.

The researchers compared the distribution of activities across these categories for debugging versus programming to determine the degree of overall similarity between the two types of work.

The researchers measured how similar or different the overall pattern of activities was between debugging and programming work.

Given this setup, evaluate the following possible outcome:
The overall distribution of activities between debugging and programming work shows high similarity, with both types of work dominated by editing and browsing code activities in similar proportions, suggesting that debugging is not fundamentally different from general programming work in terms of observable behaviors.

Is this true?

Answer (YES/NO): YES